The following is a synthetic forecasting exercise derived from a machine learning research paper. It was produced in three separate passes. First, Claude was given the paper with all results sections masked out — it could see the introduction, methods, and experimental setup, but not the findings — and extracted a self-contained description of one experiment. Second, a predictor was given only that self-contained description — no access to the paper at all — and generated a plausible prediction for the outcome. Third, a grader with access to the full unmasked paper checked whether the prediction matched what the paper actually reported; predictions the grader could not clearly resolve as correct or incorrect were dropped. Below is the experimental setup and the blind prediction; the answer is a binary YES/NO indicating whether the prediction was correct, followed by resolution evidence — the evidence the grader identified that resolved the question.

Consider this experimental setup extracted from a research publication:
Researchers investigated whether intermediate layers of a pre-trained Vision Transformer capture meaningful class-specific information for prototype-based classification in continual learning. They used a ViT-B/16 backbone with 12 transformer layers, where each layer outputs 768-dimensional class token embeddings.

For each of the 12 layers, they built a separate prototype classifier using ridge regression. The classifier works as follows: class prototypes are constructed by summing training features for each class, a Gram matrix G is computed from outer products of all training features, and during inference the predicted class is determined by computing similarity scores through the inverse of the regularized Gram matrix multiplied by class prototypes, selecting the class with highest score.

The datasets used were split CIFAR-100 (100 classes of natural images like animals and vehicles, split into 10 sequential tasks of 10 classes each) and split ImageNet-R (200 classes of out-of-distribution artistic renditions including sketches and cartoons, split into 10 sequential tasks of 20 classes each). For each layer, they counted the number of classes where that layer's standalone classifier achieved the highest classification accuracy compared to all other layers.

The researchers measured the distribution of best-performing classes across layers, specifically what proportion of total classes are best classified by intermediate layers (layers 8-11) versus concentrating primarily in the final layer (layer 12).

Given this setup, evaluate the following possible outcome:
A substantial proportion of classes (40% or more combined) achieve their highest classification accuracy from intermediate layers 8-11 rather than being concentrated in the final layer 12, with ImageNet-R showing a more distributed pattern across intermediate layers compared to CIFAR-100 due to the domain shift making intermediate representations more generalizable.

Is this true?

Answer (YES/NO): NO